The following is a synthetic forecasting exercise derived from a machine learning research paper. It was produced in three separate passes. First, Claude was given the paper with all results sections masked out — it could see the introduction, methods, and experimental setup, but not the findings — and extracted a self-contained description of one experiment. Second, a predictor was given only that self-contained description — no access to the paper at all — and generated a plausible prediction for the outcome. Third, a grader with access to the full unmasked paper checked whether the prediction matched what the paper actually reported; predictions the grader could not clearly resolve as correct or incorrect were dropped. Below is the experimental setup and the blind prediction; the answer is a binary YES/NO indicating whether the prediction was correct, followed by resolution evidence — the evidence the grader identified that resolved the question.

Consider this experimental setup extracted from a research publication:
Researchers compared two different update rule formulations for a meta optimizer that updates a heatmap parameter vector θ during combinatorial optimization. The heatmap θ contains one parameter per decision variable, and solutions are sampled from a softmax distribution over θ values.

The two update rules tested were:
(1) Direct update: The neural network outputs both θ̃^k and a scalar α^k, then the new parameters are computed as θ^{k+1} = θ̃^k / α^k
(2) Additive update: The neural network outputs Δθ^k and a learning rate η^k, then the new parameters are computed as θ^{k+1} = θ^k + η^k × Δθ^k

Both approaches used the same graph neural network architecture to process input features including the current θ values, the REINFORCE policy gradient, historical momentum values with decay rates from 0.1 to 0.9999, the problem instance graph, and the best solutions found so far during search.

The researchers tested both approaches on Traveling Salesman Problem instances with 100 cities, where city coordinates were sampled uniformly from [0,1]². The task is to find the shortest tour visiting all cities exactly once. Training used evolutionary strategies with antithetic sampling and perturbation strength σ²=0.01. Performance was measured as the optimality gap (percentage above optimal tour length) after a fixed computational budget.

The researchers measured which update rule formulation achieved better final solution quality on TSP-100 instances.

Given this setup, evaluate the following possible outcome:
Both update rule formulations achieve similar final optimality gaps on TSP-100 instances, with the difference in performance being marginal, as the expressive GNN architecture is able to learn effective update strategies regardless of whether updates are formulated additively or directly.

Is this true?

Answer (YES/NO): NO